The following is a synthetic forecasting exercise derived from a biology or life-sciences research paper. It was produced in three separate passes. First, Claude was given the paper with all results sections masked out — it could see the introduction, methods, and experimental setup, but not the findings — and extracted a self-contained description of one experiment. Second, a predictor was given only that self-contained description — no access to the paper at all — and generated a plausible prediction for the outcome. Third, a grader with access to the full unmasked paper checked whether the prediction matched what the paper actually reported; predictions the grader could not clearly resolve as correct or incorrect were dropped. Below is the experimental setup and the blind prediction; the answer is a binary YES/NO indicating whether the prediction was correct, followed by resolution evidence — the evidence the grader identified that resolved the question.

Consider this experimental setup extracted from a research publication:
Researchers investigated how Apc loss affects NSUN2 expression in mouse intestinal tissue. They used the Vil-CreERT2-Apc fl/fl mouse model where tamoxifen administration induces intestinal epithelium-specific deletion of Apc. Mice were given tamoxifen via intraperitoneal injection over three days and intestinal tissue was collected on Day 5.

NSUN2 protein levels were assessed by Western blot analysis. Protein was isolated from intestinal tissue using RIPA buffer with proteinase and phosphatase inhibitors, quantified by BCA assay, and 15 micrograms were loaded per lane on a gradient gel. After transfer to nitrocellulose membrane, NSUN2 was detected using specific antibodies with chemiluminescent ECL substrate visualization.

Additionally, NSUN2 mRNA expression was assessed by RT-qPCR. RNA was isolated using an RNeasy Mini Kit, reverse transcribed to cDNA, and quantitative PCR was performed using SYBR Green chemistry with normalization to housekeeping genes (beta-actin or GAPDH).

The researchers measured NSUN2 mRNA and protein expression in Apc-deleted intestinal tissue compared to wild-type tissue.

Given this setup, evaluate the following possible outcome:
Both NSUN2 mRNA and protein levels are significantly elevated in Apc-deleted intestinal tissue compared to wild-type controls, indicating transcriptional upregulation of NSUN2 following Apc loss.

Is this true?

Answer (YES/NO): YES